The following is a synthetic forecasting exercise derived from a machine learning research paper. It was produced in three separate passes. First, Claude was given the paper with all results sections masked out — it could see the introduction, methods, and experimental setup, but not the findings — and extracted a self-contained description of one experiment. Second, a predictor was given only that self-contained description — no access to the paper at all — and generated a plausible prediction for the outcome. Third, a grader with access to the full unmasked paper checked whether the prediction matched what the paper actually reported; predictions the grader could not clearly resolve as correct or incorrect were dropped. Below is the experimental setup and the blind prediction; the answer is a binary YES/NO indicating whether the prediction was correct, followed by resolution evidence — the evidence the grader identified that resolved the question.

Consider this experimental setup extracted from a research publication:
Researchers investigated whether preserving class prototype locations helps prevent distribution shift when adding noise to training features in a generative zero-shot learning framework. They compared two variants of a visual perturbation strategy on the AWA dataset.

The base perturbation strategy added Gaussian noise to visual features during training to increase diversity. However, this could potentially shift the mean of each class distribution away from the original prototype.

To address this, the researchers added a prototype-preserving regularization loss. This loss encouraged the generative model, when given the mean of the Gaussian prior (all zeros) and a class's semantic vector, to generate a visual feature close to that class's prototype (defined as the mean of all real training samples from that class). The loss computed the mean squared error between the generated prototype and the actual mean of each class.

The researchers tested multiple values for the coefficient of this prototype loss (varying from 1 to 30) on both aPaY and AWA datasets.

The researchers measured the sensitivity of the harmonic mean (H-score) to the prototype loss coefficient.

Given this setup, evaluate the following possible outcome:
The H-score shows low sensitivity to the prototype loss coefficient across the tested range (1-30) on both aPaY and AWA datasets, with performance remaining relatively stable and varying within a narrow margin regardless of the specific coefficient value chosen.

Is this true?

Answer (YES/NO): YES